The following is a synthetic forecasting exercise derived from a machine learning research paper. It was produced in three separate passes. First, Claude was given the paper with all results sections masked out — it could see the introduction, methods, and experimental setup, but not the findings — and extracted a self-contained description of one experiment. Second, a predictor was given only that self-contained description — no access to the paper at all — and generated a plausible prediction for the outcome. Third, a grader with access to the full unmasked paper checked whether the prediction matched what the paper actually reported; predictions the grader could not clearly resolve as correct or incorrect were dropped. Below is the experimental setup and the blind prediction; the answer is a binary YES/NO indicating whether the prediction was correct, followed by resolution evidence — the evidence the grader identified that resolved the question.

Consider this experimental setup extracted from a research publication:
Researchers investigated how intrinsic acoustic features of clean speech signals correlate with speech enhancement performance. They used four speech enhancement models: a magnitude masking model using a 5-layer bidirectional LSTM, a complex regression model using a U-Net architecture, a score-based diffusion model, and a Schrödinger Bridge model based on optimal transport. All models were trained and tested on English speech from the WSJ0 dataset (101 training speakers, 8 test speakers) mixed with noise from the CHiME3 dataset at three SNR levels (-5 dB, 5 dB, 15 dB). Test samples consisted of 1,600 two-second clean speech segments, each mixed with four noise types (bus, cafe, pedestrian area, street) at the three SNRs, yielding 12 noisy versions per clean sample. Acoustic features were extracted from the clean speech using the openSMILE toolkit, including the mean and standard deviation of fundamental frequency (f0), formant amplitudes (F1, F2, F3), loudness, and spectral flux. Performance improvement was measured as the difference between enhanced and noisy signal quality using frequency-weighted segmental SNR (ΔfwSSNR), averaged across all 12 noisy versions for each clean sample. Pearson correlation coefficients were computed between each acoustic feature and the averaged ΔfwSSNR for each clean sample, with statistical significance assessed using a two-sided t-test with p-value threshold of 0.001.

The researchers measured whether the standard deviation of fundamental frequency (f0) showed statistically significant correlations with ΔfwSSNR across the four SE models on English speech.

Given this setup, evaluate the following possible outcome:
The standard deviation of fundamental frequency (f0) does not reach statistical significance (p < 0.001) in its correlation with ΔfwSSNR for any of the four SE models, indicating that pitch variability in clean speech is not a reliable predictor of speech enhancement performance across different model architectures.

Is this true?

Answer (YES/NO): YES